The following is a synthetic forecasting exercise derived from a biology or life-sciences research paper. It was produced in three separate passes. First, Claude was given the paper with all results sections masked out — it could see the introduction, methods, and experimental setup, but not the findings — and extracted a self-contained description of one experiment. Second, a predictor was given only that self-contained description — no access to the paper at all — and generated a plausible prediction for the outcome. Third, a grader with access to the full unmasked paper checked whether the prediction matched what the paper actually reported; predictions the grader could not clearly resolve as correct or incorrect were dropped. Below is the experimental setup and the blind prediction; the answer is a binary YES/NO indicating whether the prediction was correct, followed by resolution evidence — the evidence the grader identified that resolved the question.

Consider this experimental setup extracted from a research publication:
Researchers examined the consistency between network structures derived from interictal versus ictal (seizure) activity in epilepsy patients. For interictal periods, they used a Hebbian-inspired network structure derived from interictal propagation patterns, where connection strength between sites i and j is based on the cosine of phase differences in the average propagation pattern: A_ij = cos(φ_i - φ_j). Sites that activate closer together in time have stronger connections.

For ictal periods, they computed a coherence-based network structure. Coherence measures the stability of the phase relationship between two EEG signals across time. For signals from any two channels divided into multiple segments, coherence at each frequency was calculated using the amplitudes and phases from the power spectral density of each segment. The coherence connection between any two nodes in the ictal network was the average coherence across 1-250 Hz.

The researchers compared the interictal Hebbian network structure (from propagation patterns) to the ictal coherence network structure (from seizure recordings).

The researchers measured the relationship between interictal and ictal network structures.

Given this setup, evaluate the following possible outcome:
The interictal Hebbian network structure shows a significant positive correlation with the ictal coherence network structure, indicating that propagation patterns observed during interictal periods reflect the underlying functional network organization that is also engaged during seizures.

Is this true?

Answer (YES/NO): YES